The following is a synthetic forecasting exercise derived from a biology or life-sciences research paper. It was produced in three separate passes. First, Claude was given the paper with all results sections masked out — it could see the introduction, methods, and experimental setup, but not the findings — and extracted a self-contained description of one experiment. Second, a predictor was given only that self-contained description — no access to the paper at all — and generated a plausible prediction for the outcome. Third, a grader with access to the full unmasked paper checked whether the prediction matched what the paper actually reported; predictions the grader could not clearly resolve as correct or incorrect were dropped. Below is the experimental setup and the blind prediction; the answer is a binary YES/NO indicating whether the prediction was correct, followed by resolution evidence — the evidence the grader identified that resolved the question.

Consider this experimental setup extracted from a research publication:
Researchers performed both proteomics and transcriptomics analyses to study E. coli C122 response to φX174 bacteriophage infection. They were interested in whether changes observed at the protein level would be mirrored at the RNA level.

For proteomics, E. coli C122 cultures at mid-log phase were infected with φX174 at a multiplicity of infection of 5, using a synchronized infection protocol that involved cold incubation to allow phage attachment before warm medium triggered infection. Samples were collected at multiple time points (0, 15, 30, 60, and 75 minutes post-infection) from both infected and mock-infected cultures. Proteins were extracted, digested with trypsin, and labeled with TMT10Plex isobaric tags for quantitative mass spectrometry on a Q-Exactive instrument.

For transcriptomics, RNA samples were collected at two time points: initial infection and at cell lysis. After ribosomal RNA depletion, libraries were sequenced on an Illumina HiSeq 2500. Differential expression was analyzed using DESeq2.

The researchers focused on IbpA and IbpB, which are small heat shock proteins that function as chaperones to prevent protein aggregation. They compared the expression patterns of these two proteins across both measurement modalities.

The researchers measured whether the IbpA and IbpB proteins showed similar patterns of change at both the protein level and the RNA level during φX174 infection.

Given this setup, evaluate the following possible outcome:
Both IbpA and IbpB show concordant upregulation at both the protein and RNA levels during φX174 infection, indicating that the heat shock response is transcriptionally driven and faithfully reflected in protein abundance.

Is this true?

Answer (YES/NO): NO